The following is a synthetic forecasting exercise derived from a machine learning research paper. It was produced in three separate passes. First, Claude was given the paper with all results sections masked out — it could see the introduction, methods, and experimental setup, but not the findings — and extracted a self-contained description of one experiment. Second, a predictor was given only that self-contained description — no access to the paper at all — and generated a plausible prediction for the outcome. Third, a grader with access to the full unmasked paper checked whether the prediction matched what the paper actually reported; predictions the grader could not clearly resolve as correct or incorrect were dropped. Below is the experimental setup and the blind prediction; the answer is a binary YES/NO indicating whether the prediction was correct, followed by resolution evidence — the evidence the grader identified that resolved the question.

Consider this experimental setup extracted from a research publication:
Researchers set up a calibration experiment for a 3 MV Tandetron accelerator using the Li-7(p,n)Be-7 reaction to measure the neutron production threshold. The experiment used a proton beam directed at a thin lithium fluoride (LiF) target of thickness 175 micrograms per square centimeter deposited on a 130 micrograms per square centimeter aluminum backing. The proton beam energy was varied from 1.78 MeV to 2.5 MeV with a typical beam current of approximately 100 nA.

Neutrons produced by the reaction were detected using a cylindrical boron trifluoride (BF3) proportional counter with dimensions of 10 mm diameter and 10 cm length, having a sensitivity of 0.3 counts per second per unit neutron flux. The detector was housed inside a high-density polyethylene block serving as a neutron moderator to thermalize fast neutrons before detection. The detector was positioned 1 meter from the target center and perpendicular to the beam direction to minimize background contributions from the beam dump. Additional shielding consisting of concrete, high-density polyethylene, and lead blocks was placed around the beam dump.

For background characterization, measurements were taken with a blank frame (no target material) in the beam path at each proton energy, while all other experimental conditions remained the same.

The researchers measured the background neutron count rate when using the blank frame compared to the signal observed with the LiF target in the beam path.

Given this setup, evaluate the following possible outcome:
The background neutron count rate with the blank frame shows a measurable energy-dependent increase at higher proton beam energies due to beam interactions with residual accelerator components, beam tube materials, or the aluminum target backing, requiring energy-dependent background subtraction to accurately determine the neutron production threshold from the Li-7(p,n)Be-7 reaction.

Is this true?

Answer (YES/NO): NO